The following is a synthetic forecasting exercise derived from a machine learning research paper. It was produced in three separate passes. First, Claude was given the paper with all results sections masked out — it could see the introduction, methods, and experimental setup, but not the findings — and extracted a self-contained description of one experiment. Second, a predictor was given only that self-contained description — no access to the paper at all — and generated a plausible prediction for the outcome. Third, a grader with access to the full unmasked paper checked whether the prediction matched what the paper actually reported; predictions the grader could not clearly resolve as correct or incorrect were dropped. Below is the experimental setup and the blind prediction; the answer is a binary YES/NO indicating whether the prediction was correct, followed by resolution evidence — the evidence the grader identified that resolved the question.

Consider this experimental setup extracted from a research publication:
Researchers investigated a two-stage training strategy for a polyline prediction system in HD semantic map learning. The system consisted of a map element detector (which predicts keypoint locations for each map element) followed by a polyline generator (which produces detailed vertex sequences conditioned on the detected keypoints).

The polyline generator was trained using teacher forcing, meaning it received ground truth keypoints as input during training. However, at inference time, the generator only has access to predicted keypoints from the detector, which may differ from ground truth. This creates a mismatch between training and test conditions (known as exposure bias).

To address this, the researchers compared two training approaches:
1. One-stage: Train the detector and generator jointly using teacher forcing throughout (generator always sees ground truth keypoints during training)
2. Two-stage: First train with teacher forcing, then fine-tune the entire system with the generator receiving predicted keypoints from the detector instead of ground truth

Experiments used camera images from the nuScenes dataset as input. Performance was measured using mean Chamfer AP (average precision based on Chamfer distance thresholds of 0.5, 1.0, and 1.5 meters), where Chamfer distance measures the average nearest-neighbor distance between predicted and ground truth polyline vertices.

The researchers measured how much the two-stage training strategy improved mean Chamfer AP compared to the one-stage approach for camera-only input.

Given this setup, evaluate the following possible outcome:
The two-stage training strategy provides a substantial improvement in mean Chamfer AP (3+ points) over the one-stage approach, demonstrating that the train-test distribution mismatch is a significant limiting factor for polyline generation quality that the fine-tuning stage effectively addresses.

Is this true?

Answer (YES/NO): YES